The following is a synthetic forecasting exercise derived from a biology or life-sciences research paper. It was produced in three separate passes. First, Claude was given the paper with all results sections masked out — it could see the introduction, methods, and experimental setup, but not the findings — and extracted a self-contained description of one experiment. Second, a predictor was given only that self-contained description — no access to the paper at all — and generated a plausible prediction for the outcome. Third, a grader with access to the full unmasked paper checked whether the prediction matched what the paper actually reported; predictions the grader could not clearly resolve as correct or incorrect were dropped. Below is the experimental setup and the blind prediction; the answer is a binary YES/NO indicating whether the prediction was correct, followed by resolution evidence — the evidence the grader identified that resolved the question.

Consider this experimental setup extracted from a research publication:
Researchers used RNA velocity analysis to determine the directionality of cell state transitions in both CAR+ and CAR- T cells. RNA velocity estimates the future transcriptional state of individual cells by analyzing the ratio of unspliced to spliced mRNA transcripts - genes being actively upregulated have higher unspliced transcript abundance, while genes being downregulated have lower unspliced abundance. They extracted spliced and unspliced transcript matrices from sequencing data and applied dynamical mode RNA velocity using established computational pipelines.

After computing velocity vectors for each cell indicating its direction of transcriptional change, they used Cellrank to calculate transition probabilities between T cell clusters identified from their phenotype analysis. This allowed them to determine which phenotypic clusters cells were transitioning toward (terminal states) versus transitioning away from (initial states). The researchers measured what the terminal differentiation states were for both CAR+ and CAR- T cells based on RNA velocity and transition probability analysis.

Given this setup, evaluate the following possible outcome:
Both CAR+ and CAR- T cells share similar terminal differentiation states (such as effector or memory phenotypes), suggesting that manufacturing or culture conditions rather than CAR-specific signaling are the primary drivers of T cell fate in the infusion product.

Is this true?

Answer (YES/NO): NO